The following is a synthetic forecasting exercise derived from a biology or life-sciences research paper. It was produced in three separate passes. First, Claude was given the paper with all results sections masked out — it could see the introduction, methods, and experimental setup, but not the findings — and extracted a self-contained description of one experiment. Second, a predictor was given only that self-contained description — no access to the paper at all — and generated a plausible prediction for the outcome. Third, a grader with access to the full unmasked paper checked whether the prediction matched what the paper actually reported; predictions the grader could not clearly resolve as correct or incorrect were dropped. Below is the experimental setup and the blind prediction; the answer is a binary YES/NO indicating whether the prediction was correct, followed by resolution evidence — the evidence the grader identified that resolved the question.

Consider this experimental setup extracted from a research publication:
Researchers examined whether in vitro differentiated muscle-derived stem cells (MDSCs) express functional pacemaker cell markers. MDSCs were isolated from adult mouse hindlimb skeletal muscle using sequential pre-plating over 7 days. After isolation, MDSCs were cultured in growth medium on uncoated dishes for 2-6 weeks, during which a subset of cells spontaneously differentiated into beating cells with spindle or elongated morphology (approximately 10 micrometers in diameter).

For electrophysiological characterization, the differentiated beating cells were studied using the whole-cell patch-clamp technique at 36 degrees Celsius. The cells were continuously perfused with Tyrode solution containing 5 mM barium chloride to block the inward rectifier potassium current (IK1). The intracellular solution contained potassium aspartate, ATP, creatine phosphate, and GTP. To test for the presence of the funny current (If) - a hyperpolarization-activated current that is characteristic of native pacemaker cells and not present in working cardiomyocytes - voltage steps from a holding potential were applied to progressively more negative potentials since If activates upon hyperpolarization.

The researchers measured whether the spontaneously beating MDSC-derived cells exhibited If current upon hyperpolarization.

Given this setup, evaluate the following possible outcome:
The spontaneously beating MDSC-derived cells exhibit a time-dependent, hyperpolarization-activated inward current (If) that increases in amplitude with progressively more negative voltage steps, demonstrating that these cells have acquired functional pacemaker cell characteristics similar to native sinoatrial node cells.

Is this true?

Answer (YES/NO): YES